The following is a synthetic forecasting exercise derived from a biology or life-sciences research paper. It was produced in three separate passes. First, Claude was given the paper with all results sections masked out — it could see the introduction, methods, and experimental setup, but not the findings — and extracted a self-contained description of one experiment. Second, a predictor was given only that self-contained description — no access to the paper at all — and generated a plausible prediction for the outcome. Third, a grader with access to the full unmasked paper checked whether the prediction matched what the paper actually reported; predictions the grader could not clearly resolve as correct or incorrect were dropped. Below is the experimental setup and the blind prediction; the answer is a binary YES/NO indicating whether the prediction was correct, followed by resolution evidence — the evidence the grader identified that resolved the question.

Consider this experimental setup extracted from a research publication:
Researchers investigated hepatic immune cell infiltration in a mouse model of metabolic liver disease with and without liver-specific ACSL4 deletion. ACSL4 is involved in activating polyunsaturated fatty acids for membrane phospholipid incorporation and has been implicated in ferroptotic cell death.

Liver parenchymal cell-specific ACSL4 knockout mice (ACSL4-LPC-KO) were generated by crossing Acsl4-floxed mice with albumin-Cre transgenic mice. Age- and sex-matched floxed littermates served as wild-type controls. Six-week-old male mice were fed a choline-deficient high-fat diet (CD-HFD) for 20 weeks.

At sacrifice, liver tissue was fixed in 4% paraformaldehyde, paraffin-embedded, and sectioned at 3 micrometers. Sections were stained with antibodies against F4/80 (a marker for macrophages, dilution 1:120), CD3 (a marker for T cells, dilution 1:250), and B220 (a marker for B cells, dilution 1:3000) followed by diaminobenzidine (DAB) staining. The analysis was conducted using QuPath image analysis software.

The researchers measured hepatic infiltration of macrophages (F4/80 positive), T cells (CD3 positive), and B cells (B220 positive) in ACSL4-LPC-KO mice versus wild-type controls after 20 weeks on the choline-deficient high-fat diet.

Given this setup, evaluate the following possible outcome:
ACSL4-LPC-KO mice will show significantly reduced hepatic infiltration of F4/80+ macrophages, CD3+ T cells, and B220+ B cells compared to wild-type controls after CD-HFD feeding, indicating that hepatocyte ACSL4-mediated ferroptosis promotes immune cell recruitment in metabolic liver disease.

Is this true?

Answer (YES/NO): NO